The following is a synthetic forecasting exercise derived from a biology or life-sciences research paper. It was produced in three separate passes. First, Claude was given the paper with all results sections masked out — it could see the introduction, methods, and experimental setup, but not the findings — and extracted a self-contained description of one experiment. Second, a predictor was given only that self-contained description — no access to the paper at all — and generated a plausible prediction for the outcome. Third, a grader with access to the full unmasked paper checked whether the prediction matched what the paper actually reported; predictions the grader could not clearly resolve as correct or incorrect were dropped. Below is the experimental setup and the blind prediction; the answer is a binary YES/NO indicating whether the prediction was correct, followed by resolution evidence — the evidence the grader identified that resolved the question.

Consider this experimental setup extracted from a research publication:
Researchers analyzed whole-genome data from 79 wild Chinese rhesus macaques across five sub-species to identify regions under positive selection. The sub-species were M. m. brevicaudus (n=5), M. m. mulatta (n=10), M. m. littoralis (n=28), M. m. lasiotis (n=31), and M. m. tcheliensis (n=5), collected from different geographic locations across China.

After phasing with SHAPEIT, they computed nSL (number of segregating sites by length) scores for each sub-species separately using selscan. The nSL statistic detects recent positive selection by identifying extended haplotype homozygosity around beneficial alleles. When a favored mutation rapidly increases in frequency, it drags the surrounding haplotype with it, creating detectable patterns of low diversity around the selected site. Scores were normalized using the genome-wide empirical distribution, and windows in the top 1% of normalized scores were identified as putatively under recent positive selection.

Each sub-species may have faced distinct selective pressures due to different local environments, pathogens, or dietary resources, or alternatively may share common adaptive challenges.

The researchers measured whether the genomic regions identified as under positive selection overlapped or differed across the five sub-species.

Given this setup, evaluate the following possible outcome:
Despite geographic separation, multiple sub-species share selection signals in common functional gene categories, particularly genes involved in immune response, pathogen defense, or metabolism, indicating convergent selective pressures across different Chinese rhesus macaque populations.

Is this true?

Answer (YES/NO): NO